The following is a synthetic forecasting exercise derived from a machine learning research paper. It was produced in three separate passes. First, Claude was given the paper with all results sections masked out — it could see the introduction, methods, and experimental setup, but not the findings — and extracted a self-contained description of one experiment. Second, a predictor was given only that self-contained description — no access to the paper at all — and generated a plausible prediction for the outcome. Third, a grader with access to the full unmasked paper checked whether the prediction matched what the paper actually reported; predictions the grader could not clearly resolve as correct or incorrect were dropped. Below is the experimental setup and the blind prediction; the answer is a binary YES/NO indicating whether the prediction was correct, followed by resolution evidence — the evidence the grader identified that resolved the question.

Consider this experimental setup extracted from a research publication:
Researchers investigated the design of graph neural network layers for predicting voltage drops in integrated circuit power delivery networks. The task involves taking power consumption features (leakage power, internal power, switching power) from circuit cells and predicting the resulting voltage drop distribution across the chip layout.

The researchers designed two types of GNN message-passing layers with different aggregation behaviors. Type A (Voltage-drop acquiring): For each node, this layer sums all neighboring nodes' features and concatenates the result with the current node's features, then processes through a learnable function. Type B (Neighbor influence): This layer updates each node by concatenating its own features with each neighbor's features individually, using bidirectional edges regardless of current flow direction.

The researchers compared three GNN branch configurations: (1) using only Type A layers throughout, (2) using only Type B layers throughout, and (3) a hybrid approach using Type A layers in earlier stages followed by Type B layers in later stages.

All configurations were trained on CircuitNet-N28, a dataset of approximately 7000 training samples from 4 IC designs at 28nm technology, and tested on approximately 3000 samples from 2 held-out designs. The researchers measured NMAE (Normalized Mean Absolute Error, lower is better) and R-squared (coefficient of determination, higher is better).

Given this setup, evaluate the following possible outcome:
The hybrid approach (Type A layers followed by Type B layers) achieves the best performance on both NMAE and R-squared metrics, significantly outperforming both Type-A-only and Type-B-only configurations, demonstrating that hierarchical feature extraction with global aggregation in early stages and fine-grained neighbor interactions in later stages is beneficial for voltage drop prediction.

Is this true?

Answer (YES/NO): NO